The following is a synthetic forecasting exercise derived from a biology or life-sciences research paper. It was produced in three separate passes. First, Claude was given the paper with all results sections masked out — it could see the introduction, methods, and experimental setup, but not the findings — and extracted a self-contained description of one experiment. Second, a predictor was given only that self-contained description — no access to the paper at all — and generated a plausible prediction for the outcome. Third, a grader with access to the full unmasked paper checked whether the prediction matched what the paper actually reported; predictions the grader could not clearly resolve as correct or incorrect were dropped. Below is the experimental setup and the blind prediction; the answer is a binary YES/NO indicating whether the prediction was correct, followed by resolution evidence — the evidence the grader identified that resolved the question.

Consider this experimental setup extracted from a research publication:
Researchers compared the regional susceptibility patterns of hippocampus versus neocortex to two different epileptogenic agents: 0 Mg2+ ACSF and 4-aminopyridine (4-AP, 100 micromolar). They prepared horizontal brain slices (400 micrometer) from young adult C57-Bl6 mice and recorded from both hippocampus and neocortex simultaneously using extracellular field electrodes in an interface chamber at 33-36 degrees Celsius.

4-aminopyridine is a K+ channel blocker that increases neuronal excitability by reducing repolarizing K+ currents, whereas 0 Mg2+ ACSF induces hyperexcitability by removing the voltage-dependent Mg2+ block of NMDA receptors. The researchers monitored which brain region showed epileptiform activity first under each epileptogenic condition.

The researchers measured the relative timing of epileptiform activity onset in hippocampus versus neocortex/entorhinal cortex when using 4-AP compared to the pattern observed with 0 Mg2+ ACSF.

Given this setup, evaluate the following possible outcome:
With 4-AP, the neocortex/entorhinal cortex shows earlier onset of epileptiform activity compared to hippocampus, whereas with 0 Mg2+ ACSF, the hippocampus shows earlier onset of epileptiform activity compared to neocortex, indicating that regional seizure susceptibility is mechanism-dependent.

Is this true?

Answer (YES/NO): NO